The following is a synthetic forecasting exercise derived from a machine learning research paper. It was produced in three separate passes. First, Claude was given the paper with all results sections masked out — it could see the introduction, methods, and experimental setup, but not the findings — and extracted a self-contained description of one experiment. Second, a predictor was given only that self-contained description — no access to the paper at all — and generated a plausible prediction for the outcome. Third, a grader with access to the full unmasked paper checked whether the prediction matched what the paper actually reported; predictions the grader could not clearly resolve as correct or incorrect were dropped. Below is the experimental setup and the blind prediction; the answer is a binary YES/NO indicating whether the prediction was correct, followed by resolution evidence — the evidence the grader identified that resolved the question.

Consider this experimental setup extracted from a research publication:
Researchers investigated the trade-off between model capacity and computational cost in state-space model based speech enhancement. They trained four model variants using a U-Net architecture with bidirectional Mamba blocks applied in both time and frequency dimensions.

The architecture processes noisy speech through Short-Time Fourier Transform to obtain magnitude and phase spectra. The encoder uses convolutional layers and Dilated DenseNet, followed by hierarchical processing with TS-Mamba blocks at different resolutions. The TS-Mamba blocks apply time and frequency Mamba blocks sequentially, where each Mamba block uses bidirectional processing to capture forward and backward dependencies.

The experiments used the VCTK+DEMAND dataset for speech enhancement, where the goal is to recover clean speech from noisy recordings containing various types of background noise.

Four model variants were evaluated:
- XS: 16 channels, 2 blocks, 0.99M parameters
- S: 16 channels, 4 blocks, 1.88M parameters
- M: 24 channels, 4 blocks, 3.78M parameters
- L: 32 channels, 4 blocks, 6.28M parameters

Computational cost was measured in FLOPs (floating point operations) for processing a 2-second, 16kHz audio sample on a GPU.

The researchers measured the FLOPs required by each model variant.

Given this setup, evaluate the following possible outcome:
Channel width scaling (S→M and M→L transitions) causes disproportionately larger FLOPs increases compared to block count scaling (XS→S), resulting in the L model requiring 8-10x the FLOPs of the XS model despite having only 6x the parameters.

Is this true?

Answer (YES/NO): NO